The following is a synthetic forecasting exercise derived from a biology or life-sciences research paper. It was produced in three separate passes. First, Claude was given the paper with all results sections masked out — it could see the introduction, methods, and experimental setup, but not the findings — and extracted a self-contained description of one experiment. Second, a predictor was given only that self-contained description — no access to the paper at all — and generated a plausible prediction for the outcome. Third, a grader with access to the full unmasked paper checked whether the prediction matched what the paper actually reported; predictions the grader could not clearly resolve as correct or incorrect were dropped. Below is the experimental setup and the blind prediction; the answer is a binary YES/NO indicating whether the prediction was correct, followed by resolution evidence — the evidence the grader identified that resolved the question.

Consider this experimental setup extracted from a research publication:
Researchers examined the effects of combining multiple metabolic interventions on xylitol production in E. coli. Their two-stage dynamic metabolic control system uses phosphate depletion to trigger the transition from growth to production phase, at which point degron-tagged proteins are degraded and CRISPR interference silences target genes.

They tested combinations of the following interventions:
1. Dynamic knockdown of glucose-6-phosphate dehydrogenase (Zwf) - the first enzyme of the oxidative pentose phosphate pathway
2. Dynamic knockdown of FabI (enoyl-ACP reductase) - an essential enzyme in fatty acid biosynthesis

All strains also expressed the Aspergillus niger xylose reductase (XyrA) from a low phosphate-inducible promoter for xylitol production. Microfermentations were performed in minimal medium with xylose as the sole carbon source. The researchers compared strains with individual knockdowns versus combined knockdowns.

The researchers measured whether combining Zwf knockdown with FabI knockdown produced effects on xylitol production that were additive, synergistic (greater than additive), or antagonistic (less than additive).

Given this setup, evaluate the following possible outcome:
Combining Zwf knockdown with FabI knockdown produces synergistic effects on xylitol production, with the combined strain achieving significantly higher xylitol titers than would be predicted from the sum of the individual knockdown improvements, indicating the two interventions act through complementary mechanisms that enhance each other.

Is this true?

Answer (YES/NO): YES